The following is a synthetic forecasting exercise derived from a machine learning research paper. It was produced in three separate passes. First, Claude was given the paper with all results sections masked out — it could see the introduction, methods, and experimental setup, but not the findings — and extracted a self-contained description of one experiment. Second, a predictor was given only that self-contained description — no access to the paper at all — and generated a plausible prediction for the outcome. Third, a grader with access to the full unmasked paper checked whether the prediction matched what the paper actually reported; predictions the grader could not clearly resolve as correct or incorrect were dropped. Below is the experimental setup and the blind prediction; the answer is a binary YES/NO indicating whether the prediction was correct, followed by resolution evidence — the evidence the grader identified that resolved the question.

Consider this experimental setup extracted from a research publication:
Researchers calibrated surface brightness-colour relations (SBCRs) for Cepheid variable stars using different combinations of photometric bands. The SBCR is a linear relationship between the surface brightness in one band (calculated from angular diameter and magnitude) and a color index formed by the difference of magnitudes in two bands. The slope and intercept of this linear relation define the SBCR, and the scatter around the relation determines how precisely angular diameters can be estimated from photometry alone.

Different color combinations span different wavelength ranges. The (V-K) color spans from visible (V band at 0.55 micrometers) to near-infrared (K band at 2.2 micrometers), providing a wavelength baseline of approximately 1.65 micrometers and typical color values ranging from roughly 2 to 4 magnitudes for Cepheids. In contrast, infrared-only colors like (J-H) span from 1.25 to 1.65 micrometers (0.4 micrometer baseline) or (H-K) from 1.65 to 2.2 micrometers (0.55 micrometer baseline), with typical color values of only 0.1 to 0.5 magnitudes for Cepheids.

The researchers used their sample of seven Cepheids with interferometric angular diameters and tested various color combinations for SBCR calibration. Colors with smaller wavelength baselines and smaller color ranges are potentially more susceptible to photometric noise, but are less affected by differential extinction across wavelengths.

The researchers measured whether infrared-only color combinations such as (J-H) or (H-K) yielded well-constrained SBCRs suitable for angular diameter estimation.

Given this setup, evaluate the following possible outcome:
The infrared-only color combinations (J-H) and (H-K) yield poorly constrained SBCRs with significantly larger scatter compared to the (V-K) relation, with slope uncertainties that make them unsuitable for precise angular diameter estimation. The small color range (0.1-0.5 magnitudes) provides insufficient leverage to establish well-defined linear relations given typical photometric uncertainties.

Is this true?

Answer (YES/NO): YES